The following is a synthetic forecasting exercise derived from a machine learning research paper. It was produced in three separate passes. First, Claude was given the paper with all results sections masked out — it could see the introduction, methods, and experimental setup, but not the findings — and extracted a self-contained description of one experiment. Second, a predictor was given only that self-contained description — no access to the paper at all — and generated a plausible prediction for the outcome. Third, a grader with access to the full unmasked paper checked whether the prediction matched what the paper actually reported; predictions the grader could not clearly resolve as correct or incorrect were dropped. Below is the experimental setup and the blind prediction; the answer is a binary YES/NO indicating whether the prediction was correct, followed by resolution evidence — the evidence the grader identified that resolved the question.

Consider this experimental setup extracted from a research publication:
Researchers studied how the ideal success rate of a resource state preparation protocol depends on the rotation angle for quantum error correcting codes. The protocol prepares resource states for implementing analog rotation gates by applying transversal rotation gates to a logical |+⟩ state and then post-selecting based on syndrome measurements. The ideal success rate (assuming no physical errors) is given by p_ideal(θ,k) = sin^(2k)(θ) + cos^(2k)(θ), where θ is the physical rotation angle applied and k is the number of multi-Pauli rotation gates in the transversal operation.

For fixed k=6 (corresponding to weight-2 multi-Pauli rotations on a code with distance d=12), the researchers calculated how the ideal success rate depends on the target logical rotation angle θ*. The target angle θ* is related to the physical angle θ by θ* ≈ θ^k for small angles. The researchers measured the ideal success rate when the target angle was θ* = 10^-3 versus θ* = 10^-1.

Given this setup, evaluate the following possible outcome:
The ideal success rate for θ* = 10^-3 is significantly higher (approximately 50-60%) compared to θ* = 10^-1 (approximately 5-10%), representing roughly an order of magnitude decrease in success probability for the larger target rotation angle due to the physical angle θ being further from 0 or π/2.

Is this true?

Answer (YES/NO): YES